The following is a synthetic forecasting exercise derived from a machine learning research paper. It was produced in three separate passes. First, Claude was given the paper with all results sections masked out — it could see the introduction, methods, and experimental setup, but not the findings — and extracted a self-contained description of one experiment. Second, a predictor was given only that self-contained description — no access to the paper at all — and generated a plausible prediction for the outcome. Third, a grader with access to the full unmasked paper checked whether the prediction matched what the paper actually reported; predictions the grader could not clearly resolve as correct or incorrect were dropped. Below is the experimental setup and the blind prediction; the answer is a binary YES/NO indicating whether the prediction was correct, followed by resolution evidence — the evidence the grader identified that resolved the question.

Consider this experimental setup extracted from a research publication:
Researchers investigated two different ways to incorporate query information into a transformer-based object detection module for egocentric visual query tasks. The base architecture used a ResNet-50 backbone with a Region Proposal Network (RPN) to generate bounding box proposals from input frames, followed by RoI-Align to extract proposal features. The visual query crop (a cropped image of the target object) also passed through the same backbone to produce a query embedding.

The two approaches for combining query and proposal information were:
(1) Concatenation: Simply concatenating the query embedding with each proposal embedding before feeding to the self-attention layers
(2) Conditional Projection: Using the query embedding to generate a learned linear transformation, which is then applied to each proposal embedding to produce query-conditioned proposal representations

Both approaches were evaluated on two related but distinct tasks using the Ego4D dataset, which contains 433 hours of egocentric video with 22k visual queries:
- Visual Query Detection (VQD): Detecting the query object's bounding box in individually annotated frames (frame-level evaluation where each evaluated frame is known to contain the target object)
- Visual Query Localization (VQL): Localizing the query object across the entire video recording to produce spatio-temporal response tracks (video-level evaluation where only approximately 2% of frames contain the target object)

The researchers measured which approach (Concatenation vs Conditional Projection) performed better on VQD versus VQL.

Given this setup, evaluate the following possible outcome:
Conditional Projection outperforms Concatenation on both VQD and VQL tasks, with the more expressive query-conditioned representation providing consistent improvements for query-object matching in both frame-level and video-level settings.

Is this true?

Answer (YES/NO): NO